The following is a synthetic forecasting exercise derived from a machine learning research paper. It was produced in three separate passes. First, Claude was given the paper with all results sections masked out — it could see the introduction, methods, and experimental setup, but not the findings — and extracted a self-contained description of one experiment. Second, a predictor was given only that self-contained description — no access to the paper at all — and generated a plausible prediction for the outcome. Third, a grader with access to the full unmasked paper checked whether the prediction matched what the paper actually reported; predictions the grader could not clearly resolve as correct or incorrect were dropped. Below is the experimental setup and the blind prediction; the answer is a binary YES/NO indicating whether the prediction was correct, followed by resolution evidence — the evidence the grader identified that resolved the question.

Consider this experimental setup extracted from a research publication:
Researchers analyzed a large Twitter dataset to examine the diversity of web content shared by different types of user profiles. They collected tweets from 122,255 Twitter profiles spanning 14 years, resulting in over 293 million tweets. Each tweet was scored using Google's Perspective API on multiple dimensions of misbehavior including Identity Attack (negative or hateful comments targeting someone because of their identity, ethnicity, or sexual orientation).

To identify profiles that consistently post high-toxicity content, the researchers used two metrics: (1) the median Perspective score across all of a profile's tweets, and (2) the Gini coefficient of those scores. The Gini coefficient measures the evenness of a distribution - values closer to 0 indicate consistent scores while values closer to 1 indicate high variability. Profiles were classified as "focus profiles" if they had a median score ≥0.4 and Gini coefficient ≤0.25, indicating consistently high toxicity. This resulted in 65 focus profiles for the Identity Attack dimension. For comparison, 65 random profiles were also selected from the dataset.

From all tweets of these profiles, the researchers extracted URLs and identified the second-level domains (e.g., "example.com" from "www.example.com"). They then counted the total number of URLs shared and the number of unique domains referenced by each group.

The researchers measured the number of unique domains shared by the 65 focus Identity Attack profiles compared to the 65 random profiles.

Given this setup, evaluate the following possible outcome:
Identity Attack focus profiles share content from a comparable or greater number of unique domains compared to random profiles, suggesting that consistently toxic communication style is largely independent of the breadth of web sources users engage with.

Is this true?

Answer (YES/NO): NO